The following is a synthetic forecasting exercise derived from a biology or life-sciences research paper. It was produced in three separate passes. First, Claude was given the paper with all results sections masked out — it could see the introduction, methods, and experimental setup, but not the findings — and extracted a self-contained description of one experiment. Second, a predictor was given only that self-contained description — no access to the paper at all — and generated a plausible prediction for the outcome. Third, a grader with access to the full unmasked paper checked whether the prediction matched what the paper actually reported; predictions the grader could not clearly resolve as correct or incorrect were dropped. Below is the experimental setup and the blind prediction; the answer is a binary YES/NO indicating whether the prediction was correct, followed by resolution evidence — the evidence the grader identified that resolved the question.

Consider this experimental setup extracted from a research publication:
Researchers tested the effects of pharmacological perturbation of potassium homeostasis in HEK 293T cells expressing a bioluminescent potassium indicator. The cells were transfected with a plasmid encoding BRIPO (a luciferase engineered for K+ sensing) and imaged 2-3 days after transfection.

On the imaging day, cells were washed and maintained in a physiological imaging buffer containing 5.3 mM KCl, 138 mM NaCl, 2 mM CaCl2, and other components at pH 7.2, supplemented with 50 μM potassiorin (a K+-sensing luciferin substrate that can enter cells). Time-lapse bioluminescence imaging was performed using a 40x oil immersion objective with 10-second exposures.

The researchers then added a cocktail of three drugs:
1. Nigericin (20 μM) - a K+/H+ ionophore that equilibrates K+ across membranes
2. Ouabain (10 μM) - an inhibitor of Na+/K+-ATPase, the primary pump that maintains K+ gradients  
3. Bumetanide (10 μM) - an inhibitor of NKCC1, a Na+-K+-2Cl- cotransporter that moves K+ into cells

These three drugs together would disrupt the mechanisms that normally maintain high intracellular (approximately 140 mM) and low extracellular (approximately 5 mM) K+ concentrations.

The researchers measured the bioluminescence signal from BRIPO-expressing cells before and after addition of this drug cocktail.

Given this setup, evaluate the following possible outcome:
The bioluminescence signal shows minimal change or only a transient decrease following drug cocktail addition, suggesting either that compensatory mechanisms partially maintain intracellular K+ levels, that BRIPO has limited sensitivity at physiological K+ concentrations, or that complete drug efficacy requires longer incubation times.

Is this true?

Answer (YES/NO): NO